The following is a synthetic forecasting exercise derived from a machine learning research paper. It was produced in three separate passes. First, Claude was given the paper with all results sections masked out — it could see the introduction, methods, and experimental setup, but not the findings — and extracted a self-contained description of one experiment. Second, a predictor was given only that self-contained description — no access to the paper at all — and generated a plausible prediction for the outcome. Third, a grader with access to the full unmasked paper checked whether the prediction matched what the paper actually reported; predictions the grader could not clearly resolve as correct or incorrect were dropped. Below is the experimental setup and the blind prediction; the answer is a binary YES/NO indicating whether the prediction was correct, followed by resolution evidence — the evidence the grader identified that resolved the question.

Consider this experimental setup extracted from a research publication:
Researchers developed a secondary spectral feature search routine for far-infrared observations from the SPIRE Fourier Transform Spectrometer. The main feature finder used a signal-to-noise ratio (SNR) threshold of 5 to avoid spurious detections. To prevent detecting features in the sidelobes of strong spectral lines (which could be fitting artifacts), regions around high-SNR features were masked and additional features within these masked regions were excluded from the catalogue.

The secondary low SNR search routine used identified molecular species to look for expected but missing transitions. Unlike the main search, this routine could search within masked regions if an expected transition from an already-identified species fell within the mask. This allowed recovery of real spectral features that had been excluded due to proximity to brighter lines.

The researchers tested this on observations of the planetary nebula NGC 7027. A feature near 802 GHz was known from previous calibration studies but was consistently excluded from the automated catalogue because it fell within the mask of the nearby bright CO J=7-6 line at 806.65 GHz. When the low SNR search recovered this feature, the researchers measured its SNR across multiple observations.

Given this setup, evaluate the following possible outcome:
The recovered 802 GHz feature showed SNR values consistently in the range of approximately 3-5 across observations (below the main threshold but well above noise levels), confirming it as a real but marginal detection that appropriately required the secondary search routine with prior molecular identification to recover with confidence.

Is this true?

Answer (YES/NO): NO